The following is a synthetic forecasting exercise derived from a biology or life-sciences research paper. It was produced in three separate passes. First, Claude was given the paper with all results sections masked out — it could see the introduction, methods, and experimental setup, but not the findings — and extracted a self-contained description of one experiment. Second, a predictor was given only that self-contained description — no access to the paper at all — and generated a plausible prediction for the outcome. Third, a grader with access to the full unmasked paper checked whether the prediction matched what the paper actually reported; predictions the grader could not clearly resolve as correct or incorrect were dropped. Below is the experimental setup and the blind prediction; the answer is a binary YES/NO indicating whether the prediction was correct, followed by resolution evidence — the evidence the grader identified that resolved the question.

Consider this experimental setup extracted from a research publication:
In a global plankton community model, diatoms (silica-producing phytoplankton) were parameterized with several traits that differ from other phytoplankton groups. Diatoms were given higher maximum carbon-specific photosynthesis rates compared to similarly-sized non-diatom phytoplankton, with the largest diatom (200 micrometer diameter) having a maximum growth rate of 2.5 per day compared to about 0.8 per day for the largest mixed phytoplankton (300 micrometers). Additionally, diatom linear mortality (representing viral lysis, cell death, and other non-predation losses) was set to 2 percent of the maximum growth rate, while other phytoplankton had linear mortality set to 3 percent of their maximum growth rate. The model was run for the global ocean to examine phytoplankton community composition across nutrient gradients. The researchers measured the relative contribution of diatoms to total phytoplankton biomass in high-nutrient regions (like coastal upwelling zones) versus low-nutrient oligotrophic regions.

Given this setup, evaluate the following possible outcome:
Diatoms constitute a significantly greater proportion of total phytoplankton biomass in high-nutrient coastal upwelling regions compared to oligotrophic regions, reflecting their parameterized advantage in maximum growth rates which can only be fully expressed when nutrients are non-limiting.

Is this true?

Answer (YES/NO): YES